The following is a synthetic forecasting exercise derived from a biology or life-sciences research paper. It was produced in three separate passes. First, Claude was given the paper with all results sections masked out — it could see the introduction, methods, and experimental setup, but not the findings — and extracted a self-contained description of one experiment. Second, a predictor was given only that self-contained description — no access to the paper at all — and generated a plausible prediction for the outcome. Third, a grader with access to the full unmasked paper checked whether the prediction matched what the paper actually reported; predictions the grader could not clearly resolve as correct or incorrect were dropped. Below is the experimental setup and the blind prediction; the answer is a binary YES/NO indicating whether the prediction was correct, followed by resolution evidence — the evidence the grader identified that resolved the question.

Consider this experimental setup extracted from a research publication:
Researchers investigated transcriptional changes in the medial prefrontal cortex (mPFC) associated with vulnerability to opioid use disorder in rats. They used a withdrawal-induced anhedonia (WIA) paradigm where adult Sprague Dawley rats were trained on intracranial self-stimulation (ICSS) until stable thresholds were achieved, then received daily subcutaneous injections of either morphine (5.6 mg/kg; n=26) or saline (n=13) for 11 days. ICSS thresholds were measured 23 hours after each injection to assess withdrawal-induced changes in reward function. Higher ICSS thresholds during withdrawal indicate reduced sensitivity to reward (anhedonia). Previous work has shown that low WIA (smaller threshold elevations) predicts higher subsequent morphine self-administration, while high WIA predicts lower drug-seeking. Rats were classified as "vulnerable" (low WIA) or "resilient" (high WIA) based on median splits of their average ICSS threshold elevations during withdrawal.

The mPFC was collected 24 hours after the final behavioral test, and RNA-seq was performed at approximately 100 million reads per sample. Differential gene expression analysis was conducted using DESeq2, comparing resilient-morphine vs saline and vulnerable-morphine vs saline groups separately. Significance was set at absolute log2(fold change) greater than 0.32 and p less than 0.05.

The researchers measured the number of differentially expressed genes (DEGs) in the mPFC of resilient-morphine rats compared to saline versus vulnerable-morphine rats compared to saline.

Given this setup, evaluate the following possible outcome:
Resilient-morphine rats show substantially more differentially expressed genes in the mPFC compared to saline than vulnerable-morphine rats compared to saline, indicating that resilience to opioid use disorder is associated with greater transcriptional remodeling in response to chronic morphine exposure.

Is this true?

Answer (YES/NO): YES